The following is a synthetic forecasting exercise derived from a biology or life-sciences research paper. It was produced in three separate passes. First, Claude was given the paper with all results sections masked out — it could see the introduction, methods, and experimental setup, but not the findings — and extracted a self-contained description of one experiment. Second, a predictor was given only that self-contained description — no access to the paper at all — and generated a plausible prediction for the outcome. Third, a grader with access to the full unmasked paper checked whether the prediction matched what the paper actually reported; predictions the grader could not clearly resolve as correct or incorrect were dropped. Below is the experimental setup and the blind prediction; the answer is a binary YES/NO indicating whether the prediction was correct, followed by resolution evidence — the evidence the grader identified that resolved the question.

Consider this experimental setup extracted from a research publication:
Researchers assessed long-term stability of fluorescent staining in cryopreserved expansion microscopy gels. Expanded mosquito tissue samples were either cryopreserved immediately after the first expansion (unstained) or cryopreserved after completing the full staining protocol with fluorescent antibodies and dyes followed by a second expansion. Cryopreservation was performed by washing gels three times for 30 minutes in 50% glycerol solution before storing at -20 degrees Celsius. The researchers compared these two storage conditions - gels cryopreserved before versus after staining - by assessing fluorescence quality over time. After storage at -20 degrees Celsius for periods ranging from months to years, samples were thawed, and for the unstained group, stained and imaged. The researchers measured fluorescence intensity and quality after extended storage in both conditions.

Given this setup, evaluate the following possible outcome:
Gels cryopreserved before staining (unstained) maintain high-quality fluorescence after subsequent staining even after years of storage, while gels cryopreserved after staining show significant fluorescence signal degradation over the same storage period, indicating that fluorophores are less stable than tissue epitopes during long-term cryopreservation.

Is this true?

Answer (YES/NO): YES